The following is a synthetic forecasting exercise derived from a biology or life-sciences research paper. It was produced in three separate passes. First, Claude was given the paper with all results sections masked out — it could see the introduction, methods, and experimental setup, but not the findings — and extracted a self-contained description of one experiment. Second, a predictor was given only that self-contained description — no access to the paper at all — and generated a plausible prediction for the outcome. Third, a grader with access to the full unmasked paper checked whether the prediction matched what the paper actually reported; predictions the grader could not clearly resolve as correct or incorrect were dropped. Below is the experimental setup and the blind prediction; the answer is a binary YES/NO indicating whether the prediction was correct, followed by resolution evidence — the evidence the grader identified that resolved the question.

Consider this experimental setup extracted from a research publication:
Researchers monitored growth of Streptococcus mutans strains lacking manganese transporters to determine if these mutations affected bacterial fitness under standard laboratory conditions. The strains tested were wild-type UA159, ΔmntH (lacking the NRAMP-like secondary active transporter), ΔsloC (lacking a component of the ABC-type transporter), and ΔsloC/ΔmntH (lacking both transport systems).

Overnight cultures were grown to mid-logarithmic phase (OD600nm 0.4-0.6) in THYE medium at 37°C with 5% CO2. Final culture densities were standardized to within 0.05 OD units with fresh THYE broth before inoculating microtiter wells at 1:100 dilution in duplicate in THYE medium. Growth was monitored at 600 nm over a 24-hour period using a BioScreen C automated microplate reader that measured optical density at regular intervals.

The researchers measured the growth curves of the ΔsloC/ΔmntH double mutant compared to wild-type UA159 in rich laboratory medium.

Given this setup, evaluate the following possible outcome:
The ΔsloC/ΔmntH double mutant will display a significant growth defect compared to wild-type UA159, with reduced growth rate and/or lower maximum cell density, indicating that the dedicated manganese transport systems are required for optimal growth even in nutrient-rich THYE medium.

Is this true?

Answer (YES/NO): NO